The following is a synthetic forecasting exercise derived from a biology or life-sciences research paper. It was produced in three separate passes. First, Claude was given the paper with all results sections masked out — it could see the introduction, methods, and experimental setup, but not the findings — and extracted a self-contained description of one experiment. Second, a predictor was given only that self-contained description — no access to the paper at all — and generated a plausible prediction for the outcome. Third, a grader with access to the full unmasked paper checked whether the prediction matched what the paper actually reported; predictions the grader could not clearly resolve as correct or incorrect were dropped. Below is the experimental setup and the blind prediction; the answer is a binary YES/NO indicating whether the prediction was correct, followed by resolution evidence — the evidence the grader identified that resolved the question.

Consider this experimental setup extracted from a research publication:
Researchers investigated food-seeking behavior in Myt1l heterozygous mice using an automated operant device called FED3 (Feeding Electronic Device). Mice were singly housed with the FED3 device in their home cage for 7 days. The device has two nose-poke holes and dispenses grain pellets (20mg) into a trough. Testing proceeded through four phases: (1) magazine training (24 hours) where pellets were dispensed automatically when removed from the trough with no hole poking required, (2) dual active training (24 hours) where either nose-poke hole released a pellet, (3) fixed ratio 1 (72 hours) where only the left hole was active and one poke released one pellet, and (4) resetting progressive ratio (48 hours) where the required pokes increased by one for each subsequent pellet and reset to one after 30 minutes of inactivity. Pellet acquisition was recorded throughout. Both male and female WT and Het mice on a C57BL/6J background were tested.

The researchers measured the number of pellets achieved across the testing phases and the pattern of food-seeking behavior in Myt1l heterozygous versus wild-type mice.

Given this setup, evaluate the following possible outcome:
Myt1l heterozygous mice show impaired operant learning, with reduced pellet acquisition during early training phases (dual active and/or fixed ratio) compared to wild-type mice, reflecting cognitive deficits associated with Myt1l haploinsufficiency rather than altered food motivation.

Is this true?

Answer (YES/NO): NO